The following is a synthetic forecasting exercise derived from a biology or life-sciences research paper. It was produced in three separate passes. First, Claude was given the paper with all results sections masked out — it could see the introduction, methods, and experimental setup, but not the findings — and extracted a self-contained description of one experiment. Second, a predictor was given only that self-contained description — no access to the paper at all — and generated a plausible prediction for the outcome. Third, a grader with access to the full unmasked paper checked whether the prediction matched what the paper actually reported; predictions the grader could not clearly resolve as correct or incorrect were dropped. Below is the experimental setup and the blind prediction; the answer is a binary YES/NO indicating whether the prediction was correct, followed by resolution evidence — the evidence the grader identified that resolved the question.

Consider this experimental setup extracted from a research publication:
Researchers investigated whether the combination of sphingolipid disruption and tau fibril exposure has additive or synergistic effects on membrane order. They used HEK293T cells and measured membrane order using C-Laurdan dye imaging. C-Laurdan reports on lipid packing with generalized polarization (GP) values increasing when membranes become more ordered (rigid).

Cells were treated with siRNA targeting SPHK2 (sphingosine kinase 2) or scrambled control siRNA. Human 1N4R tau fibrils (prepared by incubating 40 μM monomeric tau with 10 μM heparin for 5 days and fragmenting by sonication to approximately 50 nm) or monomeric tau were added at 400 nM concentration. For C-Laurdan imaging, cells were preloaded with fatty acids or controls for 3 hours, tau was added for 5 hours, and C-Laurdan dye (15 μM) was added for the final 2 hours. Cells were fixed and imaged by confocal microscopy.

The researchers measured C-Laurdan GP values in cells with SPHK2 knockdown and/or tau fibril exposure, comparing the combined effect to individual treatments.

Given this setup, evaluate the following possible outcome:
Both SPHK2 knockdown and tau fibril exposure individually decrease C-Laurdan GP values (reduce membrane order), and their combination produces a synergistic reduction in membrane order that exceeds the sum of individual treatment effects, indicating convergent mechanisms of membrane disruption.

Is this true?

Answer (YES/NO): NO